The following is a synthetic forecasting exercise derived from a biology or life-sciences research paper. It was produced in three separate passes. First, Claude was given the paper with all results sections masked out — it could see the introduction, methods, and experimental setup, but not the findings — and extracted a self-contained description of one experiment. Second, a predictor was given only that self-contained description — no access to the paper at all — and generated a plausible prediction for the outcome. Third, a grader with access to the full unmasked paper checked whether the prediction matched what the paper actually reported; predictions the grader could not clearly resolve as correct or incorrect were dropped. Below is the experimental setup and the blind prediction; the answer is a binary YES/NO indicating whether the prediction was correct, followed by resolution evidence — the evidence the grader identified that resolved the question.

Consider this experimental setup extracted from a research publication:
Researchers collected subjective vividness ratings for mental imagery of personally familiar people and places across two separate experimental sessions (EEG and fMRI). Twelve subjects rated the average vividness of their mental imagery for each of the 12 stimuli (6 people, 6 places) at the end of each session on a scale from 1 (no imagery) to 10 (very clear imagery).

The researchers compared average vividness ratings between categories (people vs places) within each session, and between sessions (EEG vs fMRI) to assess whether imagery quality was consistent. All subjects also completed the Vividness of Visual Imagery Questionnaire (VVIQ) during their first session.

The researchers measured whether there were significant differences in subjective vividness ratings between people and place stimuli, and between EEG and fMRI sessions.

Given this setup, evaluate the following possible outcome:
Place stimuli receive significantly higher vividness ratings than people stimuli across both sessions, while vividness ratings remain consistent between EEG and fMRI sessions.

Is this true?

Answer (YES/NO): NO